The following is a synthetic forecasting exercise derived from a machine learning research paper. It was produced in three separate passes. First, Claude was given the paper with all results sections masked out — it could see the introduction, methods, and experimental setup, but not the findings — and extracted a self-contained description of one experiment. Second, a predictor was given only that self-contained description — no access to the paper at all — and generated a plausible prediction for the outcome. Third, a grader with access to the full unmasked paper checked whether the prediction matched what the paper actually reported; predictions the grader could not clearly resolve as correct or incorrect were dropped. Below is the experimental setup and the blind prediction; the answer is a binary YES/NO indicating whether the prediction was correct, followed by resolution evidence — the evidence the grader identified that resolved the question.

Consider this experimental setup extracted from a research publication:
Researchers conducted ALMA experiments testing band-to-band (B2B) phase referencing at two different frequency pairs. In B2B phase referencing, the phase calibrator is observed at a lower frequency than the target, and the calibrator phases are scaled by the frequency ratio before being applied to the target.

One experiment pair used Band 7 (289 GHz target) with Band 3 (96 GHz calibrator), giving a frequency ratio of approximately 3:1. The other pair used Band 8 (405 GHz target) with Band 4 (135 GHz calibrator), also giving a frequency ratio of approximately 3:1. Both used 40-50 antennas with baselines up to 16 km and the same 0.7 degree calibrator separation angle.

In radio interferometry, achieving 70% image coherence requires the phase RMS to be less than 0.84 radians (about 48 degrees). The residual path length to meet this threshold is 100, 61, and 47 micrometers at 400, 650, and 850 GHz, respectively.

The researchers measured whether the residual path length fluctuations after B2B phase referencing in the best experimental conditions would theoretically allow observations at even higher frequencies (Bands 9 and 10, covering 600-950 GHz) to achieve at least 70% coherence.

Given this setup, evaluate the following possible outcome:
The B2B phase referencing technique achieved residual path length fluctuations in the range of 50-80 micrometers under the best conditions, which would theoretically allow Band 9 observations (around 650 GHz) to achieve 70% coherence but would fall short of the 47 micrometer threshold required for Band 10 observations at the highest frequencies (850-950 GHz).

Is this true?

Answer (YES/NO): NO